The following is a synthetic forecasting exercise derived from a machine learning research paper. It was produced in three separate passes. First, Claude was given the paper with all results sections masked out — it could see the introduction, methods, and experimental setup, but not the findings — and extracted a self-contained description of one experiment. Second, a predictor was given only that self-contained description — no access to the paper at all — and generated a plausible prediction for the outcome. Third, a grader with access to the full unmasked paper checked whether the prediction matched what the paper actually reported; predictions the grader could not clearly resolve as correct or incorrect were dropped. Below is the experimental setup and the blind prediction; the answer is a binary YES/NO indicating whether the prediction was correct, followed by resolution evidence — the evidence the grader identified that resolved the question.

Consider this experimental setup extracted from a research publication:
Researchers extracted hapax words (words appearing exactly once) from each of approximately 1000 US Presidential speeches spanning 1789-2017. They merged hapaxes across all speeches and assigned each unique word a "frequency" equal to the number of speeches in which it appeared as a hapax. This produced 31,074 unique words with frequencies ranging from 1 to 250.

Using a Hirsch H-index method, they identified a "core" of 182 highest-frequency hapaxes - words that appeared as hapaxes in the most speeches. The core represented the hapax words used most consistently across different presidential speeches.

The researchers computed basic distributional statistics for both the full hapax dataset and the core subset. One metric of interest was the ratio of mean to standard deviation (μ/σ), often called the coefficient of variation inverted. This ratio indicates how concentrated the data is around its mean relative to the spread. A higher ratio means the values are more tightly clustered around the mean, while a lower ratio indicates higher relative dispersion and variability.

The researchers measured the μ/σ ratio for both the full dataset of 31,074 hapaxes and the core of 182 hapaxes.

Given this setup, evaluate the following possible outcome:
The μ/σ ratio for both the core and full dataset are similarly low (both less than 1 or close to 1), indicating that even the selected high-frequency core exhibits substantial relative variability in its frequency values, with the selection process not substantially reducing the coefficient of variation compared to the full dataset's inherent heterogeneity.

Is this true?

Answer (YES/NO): NO